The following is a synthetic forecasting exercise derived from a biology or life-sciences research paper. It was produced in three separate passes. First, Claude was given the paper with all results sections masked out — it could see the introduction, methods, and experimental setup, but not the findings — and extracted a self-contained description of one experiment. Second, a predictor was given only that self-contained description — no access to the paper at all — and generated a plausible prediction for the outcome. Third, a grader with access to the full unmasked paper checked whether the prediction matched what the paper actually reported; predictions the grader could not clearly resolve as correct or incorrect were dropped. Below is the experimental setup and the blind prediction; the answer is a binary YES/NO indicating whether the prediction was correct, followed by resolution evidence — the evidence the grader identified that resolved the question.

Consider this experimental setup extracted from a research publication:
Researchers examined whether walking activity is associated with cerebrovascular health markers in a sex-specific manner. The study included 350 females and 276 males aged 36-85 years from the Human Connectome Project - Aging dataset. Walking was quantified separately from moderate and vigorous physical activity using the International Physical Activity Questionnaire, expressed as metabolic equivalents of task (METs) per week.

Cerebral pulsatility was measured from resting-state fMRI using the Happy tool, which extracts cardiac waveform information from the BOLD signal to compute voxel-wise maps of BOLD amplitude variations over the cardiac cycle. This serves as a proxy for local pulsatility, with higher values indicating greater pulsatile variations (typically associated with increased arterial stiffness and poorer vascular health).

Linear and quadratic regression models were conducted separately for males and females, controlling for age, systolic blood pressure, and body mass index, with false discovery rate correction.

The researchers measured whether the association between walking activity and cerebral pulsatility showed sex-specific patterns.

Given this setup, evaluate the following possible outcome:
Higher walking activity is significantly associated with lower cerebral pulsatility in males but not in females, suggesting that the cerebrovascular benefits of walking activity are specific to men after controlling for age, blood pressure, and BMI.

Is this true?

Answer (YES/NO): NO